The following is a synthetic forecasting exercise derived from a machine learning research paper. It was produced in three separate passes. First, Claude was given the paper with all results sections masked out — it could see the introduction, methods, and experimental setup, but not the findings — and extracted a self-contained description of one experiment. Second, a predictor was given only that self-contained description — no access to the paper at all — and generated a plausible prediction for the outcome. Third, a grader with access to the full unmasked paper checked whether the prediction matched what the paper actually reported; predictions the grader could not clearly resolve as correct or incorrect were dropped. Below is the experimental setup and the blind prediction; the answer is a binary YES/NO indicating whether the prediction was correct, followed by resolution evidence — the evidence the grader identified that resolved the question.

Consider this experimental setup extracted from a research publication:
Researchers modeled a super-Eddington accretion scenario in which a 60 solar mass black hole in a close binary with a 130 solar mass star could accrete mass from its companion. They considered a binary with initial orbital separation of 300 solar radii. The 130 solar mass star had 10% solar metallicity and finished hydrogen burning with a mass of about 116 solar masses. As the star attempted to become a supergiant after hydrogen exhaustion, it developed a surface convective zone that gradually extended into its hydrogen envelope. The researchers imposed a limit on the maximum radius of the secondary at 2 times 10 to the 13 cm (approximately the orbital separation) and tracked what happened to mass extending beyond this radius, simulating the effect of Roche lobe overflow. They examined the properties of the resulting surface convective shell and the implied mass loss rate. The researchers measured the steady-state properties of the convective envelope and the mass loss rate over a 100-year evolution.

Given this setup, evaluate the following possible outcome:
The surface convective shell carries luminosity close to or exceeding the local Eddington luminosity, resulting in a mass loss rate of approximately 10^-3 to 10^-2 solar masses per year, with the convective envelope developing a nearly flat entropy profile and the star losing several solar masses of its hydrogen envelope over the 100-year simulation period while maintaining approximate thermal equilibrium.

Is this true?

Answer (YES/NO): NO